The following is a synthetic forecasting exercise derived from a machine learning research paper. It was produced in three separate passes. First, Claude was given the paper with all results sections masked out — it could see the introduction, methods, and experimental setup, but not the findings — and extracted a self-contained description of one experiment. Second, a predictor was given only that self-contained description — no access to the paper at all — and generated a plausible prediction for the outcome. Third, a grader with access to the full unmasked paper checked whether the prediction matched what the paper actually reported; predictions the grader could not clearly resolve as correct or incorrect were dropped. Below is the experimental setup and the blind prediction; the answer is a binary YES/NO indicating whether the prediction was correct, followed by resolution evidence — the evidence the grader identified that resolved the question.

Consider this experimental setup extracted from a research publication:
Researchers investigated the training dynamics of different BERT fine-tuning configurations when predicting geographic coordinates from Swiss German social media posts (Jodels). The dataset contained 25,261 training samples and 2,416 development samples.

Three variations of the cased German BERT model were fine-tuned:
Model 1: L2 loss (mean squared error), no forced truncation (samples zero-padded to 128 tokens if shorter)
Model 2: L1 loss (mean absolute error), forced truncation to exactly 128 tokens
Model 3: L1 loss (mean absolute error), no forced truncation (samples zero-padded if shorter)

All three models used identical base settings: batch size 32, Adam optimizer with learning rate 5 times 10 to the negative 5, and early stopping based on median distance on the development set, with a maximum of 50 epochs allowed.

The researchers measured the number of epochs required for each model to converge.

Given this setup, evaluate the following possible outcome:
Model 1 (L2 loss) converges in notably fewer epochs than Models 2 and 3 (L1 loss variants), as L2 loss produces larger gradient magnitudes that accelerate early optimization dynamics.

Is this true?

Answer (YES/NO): NO